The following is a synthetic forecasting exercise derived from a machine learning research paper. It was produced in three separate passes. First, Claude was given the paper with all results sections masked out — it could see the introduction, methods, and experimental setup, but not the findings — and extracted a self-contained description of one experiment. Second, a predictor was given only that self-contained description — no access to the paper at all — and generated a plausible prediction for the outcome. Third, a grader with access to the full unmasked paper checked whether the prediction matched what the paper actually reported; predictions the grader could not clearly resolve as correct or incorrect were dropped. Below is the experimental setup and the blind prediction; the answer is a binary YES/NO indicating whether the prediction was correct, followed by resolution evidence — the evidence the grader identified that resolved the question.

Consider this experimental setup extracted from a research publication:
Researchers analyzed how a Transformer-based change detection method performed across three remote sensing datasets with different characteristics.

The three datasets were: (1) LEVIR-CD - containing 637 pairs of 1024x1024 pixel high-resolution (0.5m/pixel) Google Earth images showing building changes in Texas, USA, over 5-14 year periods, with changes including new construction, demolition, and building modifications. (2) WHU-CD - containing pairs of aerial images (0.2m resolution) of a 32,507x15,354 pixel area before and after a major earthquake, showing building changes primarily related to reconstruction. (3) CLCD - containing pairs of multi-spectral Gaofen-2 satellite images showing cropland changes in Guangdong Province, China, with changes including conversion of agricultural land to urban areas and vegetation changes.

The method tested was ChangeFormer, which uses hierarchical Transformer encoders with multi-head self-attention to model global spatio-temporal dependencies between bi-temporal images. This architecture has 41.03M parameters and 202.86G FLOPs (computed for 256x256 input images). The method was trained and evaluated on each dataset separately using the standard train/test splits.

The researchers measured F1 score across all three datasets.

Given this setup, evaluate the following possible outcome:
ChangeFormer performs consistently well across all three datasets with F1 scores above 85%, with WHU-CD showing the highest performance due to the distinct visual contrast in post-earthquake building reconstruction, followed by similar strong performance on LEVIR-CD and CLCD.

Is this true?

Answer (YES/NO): NO